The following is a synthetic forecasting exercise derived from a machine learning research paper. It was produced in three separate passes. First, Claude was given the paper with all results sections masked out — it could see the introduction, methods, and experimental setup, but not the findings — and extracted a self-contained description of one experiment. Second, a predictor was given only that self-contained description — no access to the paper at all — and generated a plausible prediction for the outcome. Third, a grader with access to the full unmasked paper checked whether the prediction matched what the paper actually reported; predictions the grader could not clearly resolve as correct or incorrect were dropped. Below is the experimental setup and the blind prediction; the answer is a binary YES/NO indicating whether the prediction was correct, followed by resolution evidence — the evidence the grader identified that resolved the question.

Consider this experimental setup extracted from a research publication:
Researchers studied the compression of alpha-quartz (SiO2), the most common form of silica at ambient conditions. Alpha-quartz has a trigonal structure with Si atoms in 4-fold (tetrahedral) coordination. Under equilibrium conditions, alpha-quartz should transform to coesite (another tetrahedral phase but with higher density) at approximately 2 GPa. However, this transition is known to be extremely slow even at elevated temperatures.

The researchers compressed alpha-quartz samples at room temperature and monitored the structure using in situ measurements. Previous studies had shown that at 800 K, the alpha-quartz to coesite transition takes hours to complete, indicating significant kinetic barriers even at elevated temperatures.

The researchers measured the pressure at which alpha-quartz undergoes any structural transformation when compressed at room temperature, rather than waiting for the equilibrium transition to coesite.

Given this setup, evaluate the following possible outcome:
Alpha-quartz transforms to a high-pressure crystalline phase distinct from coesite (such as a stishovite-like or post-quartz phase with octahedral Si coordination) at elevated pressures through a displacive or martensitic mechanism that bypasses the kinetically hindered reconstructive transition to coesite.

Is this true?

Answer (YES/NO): NO